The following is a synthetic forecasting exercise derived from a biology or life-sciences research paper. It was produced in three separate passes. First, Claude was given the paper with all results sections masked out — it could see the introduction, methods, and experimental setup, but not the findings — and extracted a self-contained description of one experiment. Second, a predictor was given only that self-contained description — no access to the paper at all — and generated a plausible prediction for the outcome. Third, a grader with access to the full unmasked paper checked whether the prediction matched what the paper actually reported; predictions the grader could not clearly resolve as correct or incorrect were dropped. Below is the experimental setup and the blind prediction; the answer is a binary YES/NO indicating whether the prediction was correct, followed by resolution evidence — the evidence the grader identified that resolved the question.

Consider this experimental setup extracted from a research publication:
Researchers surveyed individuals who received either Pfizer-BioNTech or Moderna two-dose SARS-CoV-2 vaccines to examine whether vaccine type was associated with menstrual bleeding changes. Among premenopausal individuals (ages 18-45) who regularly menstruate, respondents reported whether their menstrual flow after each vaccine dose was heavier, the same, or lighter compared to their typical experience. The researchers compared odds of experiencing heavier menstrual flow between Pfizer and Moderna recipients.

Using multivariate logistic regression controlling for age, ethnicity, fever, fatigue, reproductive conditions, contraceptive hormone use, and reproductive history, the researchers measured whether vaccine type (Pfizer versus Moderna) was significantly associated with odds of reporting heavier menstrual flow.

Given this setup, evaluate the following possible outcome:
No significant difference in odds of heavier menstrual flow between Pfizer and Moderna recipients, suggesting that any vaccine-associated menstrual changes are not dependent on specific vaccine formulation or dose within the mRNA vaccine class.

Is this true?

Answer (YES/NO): YES